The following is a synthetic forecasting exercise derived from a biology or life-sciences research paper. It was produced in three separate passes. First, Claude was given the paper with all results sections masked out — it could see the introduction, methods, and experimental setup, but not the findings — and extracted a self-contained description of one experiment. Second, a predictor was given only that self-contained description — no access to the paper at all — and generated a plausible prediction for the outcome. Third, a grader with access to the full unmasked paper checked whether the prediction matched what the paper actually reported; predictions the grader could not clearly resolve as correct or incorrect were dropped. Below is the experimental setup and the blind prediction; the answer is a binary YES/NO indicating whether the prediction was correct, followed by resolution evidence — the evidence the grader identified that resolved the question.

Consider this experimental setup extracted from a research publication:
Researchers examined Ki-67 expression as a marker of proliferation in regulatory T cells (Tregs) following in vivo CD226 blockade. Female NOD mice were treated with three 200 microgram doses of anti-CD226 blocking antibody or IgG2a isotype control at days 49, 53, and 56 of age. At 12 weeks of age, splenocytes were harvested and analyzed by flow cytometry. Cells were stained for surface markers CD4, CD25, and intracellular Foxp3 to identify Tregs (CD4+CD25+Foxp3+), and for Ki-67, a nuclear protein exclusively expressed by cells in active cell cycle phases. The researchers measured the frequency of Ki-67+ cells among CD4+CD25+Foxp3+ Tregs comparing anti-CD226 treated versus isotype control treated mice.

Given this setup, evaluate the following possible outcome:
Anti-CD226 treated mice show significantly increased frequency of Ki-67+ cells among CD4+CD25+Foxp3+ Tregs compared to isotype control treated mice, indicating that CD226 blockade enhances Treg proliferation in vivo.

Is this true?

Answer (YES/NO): NO